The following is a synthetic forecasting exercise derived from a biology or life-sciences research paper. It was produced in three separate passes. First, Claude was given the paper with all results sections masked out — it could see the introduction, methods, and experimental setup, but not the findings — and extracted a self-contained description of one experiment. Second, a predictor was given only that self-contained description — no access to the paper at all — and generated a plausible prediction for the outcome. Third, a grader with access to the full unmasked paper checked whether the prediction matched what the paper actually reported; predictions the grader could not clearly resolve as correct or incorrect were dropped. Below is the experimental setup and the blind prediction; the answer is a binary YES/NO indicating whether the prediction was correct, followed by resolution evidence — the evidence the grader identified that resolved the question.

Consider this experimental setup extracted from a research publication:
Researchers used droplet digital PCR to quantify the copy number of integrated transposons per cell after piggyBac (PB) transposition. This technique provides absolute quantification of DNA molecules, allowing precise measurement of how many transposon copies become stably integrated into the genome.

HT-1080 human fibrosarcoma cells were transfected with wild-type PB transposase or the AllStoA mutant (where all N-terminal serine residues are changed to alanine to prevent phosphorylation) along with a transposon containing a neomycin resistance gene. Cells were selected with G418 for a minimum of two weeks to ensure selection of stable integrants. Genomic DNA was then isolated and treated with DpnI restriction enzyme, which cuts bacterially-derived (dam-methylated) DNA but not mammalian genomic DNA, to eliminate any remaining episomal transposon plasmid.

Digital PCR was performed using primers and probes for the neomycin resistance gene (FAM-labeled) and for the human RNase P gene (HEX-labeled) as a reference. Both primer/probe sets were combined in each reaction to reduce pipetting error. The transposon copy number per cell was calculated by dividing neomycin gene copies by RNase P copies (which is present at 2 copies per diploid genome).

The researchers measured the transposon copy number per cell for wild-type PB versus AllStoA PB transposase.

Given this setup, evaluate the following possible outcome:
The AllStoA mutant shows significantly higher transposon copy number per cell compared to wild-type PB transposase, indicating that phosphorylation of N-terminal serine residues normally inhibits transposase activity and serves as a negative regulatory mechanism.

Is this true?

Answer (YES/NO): YES